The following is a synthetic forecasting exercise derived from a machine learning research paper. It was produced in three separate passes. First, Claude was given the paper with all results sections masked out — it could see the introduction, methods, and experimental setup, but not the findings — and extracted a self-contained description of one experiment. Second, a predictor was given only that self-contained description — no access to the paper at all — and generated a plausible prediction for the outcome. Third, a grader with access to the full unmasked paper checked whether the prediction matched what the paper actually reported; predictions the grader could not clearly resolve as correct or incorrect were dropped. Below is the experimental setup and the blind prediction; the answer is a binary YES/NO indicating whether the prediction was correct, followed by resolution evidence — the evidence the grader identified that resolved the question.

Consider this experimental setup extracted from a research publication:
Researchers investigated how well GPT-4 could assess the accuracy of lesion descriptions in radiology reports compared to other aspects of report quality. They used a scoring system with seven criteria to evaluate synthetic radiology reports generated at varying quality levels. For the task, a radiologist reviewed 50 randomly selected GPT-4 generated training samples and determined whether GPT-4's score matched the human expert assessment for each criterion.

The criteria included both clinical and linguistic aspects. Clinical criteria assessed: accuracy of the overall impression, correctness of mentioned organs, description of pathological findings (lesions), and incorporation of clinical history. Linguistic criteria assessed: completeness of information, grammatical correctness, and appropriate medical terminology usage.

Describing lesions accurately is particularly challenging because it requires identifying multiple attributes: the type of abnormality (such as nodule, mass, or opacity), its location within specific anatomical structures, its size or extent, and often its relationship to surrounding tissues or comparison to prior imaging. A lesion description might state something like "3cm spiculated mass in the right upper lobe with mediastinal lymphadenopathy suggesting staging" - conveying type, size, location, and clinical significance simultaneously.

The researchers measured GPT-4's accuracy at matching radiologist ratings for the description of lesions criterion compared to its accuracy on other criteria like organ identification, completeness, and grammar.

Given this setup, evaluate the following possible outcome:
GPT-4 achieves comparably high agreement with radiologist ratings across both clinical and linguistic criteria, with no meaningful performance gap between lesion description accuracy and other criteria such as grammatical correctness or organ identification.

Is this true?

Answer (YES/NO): NO